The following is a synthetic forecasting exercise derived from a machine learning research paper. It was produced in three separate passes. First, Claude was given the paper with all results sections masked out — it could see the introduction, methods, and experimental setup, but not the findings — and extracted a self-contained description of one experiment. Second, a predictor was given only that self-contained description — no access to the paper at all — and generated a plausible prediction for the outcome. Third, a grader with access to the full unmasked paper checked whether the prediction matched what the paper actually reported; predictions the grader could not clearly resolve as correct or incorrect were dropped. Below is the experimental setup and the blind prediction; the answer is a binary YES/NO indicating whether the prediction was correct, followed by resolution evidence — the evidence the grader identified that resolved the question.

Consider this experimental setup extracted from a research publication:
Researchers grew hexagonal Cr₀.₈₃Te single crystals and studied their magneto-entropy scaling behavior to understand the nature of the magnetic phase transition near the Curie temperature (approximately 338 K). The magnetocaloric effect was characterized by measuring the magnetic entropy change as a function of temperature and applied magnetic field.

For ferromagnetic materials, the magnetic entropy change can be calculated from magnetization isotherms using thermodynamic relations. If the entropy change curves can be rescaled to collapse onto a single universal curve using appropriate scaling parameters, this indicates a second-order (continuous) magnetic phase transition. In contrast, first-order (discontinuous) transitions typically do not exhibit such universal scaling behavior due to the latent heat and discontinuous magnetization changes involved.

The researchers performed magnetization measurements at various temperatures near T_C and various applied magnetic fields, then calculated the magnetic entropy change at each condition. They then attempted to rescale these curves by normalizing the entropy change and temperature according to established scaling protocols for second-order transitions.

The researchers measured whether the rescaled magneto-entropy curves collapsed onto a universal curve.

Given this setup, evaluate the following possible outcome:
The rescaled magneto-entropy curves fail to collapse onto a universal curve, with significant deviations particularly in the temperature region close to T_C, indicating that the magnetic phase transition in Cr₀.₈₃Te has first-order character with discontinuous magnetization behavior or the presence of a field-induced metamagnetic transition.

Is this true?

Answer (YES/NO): NO